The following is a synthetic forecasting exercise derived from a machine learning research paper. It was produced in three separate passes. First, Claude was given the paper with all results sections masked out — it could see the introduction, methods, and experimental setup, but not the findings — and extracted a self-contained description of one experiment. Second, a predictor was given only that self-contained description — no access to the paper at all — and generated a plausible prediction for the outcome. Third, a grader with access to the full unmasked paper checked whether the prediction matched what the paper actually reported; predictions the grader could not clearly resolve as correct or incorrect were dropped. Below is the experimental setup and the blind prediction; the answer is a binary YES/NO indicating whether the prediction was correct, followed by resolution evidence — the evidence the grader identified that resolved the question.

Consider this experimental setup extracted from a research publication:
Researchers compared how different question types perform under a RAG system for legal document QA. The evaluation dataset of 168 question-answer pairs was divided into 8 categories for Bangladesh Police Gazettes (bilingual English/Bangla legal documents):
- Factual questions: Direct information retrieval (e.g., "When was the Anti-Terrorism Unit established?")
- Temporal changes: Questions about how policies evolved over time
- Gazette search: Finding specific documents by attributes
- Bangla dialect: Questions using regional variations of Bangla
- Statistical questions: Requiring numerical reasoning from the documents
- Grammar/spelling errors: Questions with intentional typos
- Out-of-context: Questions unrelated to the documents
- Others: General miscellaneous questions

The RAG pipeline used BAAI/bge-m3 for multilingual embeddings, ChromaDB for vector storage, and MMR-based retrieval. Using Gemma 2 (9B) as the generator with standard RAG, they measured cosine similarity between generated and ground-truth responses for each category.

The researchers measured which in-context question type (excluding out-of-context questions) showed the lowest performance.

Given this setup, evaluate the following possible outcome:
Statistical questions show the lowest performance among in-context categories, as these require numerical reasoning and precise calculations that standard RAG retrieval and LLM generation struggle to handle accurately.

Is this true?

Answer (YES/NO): YES